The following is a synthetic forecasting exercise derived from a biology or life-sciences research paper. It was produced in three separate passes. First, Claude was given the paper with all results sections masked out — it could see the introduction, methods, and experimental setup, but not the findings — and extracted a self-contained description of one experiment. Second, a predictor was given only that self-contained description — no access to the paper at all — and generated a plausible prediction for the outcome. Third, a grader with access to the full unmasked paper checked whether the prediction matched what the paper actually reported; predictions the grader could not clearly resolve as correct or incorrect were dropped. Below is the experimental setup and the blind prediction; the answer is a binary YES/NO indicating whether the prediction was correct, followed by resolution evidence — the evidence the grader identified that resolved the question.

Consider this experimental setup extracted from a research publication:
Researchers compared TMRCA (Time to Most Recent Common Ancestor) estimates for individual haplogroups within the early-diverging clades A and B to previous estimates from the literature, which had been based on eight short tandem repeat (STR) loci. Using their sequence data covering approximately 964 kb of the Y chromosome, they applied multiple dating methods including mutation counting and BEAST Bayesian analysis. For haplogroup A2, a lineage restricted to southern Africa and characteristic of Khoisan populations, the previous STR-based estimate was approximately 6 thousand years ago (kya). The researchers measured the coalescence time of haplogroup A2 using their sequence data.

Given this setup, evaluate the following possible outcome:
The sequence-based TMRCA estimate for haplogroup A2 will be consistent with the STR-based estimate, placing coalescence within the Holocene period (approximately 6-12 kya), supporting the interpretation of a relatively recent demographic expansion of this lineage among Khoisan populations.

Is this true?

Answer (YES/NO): NO